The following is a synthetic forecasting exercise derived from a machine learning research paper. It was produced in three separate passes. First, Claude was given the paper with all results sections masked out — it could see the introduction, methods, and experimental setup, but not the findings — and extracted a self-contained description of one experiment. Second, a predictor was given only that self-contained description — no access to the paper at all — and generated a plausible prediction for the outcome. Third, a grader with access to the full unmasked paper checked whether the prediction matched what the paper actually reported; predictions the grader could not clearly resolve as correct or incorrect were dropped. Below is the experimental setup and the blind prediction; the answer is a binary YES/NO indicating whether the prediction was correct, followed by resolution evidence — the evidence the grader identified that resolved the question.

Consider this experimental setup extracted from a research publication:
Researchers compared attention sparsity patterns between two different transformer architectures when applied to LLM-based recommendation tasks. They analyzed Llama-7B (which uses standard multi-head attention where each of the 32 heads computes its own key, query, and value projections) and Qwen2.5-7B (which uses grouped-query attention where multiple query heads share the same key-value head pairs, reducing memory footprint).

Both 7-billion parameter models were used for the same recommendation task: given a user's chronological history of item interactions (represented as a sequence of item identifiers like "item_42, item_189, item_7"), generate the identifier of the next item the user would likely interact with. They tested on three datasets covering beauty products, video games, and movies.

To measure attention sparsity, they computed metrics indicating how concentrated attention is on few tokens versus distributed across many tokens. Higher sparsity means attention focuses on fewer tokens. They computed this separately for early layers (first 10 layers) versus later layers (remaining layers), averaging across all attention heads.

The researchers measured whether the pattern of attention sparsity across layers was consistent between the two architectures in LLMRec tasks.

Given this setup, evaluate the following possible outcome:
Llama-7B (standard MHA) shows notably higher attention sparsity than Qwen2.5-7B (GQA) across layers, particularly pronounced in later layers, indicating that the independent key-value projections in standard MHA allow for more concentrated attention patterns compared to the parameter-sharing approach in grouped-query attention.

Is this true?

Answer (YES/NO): NO